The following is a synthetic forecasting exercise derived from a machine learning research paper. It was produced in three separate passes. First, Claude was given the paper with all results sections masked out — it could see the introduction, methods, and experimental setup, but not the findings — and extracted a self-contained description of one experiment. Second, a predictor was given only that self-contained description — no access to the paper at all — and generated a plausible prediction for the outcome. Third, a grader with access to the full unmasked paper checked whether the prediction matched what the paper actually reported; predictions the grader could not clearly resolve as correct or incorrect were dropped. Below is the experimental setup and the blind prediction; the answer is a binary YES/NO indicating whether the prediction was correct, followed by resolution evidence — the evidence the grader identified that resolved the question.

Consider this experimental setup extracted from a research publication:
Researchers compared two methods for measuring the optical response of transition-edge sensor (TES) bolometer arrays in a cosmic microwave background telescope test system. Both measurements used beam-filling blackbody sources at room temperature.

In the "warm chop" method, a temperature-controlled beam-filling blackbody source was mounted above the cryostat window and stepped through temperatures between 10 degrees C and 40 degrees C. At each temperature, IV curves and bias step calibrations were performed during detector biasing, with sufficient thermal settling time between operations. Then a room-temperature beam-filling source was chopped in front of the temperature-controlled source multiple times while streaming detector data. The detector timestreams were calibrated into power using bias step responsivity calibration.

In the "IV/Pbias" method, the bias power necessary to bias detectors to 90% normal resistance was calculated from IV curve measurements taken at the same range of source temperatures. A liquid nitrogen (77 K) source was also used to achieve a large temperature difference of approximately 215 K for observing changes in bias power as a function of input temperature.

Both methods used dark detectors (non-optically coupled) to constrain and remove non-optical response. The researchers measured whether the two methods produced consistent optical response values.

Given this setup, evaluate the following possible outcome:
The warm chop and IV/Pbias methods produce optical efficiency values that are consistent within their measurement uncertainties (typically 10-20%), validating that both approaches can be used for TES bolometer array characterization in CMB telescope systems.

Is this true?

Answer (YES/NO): YES